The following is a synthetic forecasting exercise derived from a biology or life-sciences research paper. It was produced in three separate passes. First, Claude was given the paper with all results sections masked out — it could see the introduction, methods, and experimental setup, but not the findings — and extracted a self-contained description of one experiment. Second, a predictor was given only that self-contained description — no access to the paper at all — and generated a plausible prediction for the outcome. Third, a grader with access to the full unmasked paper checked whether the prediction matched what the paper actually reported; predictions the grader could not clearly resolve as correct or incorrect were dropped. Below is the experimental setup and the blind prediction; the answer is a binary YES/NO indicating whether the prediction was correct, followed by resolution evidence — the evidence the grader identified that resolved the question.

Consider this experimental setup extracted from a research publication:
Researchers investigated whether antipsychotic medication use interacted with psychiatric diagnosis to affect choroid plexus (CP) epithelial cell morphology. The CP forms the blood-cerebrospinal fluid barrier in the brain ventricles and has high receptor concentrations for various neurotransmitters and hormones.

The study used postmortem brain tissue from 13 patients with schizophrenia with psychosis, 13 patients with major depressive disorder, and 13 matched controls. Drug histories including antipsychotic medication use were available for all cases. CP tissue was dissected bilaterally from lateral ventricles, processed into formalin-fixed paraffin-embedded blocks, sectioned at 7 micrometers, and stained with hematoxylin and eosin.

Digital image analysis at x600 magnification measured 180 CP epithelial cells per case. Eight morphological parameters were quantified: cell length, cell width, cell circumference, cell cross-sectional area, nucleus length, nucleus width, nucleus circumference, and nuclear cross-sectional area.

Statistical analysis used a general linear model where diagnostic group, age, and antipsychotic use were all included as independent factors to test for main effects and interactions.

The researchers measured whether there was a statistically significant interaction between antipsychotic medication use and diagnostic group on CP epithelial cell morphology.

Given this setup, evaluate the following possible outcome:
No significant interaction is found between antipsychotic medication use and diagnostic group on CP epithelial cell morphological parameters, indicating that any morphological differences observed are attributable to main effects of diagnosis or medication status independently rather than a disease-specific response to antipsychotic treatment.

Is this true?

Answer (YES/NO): NO